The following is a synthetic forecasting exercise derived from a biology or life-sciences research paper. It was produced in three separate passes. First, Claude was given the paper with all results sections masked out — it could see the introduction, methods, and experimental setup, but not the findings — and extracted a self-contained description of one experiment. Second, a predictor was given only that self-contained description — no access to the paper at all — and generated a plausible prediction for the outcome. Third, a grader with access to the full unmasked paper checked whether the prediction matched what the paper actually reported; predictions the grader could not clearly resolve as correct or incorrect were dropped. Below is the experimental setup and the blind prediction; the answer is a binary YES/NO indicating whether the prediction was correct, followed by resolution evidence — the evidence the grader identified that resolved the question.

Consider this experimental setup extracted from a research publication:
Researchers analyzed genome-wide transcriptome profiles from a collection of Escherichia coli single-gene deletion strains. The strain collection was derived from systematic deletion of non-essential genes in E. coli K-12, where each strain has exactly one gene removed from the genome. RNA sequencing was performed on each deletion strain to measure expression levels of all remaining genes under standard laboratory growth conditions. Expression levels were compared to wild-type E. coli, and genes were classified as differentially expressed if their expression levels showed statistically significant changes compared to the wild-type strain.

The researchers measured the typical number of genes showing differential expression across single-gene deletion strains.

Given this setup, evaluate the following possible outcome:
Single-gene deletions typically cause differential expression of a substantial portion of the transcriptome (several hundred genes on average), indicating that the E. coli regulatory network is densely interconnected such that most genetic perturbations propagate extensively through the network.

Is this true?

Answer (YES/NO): NO